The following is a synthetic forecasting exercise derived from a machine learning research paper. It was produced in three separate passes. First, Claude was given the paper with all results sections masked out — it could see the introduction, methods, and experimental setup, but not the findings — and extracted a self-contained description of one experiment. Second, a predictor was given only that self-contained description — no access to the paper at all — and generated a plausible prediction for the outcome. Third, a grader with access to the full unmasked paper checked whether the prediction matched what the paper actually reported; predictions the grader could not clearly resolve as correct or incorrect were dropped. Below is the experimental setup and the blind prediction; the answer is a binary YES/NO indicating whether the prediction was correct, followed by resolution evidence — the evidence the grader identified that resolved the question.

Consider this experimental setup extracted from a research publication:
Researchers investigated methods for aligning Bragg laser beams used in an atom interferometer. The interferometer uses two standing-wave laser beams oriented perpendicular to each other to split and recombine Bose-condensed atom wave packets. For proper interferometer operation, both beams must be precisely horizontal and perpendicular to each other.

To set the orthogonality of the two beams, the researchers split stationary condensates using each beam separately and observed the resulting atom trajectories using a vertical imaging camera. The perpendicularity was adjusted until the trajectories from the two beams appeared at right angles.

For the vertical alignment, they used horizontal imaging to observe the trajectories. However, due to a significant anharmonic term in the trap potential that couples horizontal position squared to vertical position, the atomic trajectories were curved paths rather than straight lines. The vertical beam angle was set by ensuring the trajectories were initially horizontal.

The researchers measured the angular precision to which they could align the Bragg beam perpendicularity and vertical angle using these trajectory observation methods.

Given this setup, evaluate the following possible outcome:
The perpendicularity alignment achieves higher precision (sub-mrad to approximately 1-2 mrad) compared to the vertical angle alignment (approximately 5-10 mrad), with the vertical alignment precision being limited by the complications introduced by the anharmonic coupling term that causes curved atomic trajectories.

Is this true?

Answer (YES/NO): NO